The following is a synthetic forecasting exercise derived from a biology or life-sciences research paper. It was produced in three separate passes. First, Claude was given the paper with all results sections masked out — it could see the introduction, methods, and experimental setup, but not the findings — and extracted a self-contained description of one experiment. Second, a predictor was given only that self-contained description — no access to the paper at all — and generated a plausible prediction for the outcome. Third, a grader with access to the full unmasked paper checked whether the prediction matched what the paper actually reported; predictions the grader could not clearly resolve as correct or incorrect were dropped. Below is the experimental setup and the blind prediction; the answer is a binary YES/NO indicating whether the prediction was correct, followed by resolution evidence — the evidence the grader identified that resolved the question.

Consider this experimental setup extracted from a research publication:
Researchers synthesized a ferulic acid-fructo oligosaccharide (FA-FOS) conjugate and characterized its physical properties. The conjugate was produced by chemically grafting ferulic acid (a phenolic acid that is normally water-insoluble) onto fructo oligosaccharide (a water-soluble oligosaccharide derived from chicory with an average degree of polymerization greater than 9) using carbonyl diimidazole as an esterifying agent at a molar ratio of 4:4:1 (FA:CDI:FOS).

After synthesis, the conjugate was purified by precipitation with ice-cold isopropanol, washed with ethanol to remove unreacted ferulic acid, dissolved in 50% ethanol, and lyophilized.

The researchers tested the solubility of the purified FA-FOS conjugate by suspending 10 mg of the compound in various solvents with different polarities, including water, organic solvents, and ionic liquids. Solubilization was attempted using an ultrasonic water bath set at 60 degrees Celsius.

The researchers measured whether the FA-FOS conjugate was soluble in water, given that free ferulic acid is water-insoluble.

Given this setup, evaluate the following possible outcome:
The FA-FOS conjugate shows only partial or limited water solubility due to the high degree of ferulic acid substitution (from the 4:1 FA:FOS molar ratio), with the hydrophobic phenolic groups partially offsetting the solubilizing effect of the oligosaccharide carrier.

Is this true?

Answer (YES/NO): NO